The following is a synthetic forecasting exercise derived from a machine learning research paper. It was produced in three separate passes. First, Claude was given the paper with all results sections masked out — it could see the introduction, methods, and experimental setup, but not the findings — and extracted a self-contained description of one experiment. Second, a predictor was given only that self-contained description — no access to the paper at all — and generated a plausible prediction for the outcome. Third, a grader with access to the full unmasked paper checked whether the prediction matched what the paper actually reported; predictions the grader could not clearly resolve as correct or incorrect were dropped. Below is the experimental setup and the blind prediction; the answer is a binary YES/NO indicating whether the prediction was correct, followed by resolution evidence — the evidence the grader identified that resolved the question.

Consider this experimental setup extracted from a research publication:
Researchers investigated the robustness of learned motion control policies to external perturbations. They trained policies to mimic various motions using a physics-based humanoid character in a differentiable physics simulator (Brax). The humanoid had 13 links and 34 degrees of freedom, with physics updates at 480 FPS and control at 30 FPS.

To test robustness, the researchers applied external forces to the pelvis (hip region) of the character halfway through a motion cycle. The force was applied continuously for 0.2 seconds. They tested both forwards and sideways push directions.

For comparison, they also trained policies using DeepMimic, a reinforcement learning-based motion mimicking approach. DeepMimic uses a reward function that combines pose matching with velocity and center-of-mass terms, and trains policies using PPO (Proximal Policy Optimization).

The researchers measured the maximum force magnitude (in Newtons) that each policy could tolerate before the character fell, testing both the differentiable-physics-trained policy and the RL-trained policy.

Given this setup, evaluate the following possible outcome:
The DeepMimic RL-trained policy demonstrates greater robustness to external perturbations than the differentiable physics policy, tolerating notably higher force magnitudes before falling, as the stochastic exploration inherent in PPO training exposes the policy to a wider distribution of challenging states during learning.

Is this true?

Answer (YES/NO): NO